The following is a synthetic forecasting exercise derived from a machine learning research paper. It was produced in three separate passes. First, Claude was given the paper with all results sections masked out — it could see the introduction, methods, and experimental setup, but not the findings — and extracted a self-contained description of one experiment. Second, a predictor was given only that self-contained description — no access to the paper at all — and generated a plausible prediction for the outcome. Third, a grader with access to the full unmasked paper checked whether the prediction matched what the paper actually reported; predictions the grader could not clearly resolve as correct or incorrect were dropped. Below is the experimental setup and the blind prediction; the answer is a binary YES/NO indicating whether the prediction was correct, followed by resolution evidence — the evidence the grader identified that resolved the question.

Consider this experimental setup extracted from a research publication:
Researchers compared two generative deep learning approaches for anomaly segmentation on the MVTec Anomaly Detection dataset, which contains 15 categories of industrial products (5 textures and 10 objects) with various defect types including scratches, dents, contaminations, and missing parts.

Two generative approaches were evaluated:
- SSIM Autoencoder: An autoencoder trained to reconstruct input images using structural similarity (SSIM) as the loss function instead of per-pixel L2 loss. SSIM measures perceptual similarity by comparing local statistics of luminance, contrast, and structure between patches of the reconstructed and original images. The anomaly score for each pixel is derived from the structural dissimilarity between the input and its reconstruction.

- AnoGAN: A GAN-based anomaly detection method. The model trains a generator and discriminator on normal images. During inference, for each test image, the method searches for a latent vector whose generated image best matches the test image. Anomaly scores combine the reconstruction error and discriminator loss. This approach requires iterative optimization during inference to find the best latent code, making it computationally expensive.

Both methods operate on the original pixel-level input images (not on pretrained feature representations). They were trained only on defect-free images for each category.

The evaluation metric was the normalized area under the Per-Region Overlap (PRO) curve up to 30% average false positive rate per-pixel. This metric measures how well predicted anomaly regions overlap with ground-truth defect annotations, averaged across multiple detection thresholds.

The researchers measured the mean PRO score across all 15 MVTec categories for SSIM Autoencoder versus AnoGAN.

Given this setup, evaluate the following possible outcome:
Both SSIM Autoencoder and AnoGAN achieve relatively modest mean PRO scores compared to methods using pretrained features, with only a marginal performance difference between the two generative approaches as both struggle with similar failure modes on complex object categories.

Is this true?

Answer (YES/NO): NO